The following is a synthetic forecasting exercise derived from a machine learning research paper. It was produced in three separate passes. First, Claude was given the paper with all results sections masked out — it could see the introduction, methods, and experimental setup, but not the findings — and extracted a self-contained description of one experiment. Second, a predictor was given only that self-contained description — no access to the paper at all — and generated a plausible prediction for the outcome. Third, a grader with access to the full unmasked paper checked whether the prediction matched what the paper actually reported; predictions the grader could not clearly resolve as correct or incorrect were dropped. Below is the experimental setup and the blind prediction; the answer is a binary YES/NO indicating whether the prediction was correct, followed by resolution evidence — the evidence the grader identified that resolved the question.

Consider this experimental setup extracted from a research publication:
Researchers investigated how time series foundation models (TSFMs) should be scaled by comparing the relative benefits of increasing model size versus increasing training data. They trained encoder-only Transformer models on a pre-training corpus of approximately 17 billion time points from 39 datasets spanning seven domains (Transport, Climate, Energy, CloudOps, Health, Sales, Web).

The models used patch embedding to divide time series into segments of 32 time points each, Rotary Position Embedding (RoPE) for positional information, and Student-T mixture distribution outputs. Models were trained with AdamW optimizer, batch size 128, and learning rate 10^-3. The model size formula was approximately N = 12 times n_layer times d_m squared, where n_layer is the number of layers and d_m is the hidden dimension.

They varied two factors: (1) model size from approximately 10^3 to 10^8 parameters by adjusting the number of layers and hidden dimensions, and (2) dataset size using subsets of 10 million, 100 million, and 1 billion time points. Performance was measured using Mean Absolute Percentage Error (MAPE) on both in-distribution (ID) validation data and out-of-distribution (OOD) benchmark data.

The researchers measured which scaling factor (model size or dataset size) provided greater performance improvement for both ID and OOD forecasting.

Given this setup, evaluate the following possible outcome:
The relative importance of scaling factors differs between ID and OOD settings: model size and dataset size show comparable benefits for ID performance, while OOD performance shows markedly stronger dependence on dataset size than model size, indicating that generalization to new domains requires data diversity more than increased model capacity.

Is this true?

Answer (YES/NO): NO